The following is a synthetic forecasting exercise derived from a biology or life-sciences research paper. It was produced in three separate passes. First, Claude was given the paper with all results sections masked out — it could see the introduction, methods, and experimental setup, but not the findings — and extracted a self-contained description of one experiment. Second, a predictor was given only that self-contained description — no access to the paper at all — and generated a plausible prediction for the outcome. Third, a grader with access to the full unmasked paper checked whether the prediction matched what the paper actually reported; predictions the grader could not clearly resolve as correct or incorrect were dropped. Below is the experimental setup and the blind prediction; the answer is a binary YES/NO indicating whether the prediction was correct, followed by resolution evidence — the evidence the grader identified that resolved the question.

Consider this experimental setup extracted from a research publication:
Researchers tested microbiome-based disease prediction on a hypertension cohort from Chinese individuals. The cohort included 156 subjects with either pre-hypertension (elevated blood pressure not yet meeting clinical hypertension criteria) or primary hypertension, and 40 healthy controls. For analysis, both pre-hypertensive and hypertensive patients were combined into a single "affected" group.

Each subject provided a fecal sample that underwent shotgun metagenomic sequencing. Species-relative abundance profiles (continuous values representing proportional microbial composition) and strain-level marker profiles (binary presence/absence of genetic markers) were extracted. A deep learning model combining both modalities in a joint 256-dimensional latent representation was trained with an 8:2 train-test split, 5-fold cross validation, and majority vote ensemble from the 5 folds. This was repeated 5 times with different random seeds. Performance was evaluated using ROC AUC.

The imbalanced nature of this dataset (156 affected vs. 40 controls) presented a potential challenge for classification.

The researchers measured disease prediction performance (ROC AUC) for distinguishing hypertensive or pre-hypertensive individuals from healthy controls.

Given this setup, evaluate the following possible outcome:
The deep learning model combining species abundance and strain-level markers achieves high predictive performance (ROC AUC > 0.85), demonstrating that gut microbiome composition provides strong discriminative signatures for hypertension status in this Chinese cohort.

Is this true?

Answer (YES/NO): NO